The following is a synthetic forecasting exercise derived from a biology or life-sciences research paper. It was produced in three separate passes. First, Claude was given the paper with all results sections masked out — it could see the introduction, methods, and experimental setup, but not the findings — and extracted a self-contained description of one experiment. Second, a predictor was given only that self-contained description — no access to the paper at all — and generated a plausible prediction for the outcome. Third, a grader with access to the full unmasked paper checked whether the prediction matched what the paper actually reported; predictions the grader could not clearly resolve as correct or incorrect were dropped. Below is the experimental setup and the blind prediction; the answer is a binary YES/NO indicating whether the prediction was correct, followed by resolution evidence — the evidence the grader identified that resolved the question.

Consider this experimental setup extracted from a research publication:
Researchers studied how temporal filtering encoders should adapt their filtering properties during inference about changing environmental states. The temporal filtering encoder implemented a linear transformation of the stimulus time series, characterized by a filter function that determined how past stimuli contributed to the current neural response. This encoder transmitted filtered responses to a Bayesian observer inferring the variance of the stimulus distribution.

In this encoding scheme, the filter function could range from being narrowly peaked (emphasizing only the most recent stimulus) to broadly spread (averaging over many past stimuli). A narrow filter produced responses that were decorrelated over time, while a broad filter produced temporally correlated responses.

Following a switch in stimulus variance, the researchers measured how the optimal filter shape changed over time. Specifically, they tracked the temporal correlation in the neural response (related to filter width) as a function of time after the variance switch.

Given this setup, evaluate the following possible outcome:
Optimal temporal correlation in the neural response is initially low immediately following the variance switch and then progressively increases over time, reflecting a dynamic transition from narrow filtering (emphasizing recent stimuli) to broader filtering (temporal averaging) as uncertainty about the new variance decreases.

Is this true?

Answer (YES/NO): YES